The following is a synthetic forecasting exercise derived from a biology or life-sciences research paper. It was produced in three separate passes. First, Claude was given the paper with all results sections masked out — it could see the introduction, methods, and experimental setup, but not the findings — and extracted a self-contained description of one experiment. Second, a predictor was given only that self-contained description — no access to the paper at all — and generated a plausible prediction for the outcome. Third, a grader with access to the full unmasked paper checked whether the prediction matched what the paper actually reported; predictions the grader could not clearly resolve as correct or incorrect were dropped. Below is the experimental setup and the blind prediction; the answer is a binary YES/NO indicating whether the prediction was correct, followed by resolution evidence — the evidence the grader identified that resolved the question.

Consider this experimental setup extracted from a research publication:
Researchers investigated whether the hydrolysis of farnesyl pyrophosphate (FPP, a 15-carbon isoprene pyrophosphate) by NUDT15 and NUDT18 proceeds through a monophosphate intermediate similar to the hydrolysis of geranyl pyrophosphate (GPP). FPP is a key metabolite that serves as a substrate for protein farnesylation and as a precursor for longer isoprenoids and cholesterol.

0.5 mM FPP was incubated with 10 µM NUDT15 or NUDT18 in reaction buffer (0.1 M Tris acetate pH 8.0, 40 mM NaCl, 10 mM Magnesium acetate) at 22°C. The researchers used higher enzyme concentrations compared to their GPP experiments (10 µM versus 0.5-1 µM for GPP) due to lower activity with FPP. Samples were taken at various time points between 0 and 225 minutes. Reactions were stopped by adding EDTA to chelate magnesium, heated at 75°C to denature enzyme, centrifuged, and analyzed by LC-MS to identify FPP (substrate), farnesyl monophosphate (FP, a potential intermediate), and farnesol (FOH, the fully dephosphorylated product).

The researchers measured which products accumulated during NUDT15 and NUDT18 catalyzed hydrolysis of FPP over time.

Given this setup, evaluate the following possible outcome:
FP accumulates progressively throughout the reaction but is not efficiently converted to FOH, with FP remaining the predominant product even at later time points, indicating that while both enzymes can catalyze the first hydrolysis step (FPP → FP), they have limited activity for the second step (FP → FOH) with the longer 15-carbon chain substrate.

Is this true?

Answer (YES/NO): YES